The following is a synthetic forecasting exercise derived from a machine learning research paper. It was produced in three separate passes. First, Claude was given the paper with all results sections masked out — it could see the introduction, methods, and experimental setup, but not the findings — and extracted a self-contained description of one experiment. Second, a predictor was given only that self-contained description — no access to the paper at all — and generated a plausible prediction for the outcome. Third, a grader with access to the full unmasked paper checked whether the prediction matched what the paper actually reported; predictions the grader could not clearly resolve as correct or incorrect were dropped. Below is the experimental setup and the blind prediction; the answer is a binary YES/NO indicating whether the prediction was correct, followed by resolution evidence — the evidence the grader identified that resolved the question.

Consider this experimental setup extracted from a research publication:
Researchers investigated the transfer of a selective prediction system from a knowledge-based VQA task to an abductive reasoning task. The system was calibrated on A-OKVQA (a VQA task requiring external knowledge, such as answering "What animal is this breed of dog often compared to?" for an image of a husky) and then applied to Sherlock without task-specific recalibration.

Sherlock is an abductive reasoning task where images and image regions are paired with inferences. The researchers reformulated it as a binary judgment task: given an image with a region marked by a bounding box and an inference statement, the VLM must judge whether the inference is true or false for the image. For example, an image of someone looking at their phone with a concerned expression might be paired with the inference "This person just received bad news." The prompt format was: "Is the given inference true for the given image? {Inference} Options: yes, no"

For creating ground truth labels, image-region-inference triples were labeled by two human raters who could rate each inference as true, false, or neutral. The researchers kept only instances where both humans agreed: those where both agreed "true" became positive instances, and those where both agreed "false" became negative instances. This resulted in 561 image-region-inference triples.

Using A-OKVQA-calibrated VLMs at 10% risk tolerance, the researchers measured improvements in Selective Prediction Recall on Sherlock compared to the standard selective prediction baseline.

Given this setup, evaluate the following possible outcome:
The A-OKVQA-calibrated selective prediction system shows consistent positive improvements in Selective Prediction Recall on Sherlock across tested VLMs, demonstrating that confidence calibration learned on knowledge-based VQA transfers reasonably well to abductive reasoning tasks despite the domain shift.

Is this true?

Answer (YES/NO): NO